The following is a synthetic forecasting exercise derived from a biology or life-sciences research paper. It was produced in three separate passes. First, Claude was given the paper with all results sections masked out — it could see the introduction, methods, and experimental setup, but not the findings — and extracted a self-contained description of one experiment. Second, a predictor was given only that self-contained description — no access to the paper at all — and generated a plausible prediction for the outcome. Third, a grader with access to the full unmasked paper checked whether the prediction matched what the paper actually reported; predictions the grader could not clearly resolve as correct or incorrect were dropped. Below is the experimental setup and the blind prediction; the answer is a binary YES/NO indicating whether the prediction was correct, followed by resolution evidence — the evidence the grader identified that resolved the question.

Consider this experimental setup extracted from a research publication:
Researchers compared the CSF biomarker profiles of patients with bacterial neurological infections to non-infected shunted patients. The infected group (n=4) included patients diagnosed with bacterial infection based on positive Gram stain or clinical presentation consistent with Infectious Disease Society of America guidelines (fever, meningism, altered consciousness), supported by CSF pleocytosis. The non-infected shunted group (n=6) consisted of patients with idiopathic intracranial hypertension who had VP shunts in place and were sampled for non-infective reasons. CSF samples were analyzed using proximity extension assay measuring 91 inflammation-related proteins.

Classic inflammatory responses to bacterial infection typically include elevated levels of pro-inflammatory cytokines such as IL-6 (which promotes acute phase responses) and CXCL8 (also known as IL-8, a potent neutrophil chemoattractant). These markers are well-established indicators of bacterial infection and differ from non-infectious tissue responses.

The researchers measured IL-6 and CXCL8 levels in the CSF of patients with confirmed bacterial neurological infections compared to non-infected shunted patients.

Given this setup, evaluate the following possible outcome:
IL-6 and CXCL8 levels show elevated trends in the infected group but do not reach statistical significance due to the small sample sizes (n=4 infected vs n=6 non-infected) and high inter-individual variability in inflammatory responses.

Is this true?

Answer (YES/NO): NO